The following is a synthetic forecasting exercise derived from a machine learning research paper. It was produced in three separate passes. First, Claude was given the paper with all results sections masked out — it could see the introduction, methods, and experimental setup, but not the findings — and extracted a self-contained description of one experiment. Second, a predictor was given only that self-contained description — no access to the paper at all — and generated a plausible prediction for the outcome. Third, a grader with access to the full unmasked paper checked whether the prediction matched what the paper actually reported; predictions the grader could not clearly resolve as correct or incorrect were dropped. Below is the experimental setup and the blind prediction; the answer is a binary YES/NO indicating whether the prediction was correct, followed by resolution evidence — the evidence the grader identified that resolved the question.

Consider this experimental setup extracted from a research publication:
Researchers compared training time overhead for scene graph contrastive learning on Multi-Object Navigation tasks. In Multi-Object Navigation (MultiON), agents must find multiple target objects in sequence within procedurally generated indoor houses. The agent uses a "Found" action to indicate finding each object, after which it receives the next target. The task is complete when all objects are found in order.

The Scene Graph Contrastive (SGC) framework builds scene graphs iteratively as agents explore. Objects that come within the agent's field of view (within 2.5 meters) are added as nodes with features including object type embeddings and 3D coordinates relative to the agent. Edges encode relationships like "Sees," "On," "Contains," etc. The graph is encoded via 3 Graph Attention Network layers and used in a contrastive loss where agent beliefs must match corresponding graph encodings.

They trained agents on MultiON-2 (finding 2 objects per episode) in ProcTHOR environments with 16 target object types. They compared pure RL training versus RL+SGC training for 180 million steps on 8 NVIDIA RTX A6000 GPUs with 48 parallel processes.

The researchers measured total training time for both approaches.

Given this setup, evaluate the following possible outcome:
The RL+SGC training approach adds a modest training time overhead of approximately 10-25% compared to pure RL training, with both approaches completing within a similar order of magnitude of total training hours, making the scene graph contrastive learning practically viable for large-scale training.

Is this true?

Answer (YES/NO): NO